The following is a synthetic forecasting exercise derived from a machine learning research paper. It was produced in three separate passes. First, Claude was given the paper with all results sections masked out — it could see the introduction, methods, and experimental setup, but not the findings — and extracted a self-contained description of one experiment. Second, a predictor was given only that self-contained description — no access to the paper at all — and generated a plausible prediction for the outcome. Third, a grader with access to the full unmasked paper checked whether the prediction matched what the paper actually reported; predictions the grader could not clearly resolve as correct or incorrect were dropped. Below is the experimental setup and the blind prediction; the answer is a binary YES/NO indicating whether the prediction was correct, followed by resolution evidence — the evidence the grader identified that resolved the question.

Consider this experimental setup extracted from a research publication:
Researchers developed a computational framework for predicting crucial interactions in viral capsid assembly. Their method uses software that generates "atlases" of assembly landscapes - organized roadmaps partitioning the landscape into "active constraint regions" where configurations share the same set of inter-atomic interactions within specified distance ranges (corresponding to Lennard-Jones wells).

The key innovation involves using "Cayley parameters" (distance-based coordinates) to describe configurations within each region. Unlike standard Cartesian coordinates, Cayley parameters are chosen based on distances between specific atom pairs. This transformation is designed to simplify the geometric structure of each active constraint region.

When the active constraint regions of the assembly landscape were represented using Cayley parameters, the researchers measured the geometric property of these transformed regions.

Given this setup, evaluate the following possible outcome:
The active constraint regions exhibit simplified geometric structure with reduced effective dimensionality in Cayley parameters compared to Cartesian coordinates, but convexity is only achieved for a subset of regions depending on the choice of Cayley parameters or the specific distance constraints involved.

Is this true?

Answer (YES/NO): NO